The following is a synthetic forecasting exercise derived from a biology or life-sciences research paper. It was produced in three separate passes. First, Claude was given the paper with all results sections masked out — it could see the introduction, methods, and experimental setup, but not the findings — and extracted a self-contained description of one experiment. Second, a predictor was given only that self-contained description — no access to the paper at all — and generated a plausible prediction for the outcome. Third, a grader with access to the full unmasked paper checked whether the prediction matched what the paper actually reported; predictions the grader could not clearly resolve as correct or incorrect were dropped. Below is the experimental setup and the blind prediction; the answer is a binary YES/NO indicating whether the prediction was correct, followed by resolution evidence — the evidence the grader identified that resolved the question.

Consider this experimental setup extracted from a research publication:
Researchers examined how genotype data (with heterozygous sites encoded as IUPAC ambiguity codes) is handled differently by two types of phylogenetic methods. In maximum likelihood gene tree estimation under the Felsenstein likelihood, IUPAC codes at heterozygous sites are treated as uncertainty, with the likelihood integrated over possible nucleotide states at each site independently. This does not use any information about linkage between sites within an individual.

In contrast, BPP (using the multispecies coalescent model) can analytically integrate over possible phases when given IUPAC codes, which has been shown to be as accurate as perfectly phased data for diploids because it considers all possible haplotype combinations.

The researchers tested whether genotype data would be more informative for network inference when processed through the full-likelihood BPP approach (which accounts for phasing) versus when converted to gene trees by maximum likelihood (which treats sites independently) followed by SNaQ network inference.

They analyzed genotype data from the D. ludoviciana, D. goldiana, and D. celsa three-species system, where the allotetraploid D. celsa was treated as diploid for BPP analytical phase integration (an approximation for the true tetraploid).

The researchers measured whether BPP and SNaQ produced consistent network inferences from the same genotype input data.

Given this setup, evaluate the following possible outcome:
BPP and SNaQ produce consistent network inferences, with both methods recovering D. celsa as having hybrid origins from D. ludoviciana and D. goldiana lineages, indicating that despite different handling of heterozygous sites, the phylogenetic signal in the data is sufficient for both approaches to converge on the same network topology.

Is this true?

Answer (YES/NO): YES